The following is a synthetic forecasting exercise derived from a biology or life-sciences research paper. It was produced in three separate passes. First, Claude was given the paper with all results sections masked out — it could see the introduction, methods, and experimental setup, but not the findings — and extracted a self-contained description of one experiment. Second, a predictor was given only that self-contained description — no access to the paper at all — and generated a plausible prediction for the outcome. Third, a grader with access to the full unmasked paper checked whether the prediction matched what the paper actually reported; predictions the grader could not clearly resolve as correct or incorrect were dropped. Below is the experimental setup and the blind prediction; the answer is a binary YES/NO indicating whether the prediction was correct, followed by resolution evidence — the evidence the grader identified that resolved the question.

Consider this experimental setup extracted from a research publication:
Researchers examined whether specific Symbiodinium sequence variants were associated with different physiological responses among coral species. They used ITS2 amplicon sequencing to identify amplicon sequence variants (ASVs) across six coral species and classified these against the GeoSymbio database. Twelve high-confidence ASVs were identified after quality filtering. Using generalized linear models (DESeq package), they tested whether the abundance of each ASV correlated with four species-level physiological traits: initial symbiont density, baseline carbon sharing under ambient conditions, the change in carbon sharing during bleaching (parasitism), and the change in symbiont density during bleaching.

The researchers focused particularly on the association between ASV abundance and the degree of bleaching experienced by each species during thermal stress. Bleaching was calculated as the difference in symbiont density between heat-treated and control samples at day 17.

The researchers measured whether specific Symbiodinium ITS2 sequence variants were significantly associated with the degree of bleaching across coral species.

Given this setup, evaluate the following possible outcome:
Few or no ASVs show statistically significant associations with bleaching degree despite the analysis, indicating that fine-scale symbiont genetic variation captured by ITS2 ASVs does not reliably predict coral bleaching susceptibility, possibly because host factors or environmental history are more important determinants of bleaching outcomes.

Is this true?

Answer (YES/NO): YES